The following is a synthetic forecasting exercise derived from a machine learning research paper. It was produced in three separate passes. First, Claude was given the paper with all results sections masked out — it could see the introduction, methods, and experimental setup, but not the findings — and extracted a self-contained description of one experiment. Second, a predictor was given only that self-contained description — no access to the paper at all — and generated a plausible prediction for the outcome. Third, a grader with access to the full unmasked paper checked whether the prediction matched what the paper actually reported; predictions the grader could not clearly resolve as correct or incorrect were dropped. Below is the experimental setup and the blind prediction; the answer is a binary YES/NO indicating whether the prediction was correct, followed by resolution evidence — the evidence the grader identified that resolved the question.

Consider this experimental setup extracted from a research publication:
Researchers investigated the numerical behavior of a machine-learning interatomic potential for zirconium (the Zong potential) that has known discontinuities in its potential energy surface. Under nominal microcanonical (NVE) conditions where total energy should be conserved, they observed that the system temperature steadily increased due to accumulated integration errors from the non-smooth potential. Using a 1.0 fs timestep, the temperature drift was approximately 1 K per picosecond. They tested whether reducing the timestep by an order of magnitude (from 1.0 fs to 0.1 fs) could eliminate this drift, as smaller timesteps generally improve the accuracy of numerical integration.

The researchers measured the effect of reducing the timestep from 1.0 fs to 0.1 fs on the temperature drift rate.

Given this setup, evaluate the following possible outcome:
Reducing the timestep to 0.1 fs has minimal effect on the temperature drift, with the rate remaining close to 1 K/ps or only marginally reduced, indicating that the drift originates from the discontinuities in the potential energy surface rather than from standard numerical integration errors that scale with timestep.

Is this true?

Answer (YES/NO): NO